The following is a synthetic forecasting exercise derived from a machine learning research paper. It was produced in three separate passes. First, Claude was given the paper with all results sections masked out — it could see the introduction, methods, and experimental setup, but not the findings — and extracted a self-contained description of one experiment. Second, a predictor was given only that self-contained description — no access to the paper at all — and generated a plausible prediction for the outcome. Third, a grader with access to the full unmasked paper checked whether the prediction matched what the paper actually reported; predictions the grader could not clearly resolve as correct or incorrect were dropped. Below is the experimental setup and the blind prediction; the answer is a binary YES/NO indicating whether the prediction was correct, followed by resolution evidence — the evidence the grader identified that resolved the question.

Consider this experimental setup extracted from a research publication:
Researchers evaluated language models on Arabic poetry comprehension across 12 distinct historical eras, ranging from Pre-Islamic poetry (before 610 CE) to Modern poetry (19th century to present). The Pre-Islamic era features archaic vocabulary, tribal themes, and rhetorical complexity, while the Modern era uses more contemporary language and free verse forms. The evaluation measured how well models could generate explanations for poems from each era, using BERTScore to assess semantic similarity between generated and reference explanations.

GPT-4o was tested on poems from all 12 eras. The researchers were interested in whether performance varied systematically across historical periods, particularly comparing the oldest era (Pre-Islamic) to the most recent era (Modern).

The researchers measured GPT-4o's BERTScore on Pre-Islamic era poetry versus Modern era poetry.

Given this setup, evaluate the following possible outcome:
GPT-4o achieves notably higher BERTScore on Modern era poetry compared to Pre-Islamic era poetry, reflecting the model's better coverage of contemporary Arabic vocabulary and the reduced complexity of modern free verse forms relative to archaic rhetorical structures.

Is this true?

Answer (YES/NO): NO